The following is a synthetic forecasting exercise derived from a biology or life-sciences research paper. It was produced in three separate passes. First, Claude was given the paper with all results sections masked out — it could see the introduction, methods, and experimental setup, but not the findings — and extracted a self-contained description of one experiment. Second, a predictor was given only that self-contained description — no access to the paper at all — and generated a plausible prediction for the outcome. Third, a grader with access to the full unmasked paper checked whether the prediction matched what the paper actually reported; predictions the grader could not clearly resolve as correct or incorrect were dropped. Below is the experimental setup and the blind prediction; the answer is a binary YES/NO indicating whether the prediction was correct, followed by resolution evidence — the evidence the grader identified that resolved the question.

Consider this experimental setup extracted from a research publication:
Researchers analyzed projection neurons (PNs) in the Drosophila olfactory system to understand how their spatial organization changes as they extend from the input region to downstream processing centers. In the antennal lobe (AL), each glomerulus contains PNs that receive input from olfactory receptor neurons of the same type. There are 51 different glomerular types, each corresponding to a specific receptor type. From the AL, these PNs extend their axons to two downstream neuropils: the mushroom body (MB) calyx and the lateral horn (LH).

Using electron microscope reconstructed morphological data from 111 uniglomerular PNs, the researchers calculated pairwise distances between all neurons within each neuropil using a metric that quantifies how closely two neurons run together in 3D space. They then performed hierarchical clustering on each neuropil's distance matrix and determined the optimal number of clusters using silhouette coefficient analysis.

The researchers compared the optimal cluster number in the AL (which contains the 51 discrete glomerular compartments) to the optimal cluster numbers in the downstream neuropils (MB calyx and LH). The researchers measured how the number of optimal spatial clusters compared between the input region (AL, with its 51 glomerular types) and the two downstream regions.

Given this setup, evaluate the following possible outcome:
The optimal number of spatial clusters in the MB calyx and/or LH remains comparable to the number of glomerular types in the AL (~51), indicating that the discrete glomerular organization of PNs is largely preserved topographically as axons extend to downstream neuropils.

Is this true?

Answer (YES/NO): NO